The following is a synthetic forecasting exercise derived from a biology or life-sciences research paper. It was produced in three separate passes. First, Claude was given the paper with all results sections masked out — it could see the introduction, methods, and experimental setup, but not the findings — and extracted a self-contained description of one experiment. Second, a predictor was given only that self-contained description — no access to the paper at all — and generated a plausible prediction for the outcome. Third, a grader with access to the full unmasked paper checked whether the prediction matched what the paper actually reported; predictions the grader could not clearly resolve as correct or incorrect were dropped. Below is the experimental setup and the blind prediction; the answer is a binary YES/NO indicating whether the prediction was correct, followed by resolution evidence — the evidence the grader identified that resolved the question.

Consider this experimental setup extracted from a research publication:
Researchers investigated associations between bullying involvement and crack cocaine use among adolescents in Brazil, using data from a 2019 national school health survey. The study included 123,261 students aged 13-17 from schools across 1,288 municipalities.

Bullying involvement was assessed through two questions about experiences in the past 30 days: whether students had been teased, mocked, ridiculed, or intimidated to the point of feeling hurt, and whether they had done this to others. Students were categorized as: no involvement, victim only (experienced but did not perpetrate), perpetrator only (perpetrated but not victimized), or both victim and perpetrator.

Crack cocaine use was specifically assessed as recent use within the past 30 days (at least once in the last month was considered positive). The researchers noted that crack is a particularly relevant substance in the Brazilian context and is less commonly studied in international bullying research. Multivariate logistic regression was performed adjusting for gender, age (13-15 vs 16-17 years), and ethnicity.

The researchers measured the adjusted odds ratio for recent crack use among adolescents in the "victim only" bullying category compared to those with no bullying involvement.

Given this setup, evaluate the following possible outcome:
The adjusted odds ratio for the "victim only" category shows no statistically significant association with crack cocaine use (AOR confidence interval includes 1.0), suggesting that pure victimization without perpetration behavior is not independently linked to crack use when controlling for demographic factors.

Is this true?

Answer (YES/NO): NO